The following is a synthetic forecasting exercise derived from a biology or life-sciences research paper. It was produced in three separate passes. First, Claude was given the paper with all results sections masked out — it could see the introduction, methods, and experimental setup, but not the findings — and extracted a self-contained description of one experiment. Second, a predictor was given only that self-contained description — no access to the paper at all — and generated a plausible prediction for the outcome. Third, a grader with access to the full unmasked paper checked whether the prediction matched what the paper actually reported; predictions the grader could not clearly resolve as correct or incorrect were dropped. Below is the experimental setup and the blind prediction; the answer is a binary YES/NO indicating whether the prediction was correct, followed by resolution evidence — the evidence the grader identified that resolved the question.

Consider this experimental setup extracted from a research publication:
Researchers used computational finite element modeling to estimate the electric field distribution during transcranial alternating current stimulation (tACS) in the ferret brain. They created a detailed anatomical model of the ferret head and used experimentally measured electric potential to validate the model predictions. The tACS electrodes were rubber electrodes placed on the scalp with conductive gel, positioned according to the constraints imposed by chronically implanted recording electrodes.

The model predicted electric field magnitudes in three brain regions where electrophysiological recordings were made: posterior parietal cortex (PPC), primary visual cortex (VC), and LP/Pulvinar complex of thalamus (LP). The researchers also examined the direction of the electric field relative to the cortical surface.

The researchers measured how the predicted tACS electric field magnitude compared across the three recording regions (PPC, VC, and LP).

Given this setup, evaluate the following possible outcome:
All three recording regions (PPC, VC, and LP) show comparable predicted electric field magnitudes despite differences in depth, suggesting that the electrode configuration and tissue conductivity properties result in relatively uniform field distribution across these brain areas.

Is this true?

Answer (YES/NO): YES